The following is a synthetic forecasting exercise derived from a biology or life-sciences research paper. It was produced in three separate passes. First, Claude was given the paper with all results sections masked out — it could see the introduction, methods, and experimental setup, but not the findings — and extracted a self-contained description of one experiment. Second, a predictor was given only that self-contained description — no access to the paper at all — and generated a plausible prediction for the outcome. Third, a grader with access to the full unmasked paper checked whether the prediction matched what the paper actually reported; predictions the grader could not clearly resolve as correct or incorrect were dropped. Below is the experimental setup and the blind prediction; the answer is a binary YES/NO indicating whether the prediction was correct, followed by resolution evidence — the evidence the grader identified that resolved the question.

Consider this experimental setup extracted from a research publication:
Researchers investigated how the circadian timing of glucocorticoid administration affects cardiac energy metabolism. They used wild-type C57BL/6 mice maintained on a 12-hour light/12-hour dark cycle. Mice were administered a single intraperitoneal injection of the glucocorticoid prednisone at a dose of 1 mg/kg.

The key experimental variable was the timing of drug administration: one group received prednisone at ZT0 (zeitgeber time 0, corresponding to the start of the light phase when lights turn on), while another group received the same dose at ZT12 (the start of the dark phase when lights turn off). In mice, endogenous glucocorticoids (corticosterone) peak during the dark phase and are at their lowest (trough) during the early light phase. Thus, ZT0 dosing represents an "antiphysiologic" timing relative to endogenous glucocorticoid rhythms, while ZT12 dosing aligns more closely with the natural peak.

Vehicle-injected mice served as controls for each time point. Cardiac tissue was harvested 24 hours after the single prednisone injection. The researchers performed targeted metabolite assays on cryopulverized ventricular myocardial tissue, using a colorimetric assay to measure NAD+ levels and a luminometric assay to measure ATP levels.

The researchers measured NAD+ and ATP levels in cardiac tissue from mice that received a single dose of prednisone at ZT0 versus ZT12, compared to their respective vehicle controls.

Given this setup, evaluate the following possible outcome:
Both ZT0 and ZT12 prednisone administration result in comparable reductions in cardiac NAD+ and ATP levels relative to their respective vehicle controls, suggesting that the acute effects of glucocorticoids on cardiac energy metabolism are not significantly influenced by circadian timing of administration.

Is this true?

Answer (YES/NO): NO